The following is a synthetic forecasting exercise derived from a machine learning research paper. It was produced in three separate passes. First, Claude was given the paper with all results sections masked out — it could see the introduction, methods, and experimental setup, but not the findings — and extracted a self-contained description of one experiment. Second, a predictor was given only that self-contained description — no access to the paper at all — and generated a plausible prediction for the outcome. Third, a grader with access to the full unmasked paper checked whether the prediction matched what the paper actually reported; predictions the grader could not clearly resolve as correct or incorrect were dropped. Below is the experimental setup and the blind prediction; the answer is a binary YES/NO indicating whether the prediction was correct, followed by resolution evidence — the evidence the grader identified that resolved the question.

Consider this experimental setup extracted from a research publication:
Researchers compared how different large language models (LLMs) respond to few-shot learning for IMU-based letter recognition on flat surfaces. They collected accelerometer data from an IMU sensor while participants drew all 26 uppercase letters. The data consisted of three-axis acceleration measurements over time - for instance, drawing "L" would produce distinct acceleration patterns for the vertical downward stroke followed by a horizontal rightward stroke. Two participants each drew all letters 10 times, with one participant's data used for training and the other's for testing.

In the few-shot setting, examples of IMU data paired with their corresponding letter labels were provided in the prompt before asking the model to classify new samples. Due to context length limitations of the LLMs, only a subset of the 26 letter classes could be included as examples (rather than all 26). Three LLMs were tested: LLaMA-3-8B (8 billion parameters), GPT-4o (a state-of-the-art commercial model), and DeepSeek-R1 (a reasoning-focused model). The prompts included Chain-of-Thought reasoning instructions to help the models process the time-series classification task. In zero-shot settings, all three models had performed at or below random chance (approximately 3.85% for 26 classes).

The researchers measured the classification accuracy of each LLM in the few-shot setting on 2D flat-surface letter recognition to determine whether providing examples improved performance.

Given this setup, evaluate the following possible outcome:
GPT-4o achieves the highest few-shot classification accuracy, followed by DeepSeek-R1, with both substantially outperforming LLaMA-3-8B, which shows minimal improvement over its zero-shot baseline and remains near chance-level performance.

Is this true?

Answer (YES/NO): NO